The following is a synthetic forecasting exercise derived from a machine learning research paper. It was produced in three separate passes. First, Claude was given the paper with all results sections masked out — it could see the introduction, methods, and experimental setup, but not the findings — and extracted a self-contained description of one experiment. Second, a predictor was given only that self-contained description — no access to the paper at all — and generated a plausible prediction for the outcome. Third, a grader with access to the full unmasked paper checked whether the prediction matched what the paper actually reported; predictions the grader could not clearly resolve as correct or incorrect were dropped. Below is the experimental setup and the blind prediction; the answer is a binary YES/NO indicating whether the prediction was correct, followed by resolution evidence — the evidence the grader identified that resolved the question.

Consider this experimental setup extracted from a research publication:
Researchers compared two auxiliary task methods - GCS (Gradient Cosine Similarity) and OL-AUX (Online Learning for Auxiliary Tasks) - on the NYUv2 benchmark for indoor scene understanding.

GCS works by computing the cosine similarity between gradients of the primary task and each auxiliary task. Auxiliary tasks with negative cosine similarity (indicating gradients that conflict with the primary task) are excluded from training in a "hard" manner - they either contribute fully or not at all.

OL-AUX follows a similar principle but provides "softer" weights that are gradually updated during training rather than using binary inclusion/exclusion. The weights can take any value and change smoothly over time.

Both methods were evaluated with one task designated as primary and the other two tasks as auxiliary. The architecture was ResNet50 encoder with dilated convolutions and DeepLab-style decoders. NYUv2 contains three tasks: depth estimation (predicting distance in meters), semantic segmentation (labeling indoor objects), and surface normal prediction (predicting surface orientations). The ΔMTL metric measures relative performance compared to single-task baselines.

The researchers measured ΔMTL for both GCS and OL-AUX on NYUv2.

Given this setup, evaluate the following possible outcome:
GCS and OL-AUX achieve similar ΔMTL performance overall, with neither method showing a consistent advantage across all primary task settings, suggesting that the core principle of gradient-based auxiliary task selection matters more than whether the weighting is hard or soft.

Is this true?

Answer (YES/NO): YES